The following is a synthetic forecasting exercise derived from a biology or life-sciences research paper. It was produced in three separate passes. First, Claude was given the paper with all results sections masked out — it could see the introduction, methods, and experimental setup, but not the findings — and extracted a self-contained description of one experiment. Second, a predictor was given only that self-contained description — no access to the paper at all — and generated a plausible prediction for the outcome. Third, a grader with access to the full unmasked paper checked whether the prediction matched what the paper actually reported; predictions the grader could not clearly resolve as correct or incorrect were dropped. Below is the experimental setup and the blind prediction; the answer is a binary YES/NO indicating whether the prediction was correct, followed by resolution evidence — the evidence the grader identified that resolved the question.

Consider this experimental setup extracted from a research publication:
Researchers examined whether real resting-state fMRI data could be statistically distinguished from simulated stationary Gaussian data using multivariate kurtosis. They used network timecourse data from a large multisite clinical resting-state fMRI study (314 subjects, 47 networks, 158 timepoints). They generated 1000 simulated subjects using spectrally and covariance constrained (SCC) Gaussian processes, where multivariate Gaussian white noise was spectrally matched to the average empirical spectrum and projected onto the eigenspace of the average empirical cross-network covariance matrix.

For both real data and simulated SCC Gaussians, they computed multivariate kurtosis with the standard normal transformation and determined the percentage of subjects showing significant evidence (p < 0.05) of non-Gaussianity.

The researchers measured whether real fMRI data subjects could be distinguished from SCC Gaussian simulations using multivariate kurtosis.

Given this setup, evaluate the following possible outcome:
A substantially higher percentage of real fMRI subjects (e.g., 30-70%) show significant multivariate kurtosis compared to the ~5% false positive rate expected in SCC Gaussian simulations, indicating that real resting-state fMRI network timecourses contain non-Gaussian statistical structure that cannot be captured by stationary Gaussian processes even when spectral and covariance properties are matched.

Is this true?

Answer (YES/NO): NO